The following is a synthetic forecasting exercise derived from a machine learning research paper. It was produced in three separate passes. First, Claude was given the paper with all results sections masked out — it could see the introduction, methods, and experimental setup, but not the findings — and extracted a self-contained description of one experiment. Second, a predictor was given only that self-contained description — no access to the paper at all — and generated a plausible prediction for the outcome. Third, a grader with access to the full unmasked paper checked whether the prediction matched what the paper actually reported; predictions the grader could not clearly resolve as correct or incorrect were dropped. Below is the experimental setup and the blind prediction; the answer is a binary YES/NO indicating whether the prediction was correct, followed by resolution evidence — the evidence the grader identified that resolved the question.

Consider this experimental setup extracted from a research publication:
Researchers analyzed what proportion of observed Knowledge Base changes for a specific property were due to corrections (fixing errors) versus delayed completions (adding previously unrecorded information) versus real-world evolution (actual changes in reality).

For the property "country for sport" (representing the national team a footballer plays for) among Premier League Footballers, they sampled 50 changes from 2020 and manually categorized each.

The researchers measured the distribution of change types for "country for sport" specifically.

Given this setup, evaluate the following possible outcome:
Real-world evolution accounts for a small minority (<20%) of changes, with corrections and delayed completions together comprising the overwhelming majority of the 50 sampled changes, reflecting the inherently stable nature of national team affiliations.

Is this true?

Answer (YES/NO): YES